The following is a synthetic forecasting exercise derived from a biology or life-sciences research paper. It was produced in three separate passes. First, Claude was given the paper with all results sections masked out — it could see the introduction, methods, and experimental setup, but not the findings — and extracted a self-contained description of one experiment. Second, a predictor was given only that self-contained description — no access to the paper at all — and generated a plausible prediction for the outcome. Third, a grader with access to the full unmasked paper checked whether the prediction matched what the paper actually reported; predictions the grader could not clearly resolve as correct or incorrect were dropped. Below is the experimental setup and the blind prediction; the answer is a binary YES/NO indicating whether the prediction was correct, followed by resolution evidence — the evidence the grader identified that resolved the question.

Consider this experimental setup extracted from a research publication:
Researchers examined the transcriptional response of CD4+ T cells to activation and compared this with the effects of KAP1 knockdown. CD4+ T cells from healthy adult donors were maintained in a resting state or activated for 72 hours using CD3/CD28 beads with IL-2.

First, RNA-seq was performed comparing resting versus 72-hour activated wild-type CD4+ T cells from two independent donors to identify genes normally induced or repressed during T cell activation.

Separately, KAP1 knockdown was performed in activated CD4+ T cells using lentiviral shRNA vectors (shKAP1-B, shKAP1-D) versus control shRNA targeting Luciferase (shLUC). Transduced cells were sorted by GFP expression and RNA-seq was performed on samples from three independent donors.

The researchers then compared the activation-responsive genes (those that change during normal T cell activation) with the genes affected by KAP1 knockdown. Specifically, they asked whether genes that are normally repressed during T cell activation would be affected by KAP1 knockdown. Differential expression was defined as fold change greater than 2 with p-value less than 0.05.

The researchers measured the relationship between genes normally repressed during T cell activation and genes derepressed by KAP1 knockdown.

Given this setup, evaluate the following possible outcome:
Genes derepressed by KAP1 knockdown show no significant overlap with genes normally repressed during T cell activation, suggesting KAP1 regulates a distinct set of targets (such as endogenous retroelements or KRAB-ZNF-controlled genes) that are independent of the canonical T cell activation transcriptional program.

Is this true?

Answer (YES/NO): NO